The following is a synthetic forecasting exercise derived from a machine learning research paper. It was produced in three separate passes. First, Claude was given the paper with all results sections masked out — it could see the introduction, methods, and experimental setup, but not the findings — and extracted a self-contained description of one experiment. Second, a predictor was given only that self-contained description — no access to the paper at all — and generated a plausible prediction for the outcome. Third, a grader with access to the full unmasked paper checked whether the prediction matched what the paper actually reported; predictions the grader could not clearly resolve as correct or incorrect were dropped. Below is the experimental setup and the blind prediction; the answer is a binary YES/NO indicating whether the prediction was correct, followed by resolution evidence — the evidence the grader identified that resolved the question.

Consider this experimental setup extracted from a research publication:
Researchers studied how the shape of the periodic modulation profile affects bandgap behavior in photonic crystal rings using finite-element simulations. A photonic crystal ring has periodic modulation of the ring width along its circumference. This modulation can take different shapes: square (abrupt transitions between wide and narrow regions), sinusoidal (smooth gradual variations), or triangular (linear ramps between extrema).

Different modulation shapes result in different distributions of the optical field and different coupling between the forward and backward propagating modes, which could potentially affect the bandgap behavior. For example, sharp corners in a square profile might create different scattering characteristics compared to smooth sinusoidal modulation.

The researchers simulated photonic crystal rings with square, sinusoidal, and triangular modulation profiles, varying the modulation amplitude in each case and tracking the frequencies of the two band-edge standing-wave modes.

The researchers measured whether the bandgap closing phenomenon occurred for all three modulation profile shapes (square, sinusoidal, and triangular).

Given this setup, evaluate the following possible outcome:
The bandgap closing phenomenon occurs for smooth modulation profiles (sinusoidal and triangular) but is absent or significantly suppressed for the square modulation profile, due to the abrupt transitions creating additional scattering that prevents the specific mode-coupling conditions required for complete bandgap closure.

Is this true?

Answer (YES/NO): NO